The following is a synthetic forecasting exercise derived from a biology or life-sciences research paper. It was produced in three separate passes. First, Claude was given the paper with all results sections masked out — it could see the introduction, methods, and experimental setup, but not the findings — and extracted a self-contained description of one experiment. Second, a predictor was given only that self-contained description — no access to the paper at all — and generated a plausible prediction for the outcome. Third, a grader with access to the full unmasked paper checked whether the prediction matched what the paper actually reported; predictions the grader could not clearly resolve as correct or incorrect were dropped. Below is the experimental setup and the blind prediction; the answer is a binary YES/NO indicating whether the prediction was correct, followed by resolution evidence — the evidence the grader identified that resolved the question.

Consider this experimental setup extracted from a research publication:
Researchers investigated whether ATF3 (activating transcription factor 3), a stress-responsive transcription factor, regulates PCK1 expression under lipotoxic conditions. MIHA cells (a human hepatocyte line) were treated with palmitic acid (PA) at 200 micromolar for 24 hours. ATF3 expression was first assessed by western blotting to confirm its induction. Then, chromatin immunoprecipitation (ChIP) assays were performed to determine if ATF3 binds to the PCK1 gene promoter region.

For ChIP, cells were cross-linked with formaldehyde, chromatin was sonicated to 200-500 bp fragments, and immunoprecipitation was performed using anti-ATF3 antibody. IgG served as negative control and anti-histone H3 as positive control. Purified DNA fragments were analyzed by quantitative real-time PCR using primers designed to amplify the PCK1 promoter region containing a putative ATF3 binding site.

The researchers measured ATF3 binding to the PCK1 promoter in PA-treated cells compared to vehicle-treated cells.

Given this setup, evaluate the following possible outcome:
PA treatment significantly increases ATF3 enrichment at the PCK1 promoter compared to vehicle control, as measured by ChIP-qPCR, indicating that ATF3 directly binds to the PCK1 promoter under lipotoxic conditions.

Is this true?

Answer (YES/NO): YES